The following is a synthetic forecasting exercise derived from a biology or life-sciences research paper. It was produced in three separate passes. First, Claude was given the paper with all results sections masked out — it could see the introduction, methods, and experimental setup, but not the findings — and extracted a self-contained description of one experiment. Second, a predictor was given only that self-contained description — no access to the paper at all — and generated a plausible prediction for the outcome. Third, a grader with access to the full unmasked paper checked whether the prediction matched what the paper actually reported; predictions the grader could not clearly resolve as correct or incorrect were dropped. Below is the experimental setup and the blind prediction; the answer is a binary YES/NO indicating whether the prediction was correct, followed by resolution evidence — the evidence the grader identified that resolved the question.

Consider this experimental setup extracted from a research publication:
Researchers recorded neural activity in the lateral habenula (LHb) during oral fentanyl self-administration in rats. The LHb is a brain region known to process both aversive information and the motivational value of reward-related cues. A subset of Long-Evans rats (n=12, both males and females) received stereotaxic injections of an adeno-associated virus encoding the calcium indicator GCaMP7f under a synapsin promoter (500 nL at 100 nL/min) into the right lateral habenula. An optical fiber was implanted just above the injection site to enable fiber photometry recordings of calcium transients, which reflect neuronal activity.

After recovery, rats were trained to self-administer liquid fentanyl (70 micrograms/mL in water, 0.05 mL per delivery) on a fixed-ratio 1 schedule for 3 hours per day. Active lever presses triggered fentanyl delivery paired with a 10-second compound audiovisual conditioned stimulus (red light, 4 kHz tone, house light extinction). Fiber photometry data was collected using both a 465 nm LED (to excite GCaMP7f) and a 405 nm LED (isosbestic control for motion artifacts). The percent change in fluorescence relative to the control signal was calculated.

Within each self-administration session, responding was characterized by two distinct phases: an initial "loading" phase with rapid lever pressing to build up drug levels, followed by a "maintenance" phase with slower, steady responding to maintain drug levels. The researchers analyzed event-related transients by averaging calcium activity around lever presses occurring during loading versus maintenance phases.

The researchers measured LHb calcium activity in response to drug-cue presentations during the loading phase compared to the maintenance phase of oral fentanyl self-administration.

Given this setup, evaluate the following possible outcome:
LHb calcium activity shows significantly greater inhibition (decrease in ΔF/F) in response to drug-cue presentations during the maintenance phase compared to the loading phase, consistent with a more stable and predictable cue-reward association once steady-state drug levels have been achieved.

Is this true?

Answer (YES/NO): NO